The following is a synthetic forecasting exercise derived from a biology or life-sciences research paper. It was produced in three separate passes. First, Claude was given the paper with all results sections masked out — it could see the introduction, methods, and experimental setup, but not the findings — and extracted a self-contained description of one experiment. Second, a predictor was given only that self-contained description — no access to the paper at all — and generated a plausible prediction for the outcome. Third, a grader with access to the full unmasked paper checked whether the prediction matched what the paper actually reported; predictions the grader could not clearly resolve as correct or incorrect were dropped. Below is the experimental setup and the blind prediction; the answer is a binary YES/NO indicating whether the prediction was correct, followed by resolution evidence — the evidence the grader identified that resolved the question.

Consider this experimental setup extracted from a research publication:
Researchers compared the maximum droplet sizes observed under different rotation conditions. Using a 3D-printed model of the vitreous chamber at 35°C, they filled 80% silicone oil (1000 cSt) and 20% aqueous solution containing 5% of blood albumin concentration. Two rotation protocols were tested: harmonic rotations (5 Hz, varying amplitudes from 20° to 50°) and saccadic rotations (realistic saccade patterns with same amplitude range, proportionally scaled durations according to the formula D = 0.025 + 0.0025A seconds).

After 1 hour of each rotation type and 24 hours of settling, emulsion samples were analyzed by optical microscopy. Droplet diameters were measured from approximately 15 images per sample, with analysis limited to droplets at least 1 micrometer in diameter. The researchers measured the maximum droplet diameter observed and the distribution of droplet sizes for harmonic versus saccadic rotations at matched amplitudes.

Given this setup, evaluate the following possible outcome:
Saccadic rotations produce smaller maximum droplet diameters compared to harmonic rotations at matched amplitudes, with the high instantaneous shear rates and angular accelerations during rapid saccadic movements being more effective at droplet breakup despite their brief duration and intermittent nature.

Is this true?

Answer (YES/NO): NO